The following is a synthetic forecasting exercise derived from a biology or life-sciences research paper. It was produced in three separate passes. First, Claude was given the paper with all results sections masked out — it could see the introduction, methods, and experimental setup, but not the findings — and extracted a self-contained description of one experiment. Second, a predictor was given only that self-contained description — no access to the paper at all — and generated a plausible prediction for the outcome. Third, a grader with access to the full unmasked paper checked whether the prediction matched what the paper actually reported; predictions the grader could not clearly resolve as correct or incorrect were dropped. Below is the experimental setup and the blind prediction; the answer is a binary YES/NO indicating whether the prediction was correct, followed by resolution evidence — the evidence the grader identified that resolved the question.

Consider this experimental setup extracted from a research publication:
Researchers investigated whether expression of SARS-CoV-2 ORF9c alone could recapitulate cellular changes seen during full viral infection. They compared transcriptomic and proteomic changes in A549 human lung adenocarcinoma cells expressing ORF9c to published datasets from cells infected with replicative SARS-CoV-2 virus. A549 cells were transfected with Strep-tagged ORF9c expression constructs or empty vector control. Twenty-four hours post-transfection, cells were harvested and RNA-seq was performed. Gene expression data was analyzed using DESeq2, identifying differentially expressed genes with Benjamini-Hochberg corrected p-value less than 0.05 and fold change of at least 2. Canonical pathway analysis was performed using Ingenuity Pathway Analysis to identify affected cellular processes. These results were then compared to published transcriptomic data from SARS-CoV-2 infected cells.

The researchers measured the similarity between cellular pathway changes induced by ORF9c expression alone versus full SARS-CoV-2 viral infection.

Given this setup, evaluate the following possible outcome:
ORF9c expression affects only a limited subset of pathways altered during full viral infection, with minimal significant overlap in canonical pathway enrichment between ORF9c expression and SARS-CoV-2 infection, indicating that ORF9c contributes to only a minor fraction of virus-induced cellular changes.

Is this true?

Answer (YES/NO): NO